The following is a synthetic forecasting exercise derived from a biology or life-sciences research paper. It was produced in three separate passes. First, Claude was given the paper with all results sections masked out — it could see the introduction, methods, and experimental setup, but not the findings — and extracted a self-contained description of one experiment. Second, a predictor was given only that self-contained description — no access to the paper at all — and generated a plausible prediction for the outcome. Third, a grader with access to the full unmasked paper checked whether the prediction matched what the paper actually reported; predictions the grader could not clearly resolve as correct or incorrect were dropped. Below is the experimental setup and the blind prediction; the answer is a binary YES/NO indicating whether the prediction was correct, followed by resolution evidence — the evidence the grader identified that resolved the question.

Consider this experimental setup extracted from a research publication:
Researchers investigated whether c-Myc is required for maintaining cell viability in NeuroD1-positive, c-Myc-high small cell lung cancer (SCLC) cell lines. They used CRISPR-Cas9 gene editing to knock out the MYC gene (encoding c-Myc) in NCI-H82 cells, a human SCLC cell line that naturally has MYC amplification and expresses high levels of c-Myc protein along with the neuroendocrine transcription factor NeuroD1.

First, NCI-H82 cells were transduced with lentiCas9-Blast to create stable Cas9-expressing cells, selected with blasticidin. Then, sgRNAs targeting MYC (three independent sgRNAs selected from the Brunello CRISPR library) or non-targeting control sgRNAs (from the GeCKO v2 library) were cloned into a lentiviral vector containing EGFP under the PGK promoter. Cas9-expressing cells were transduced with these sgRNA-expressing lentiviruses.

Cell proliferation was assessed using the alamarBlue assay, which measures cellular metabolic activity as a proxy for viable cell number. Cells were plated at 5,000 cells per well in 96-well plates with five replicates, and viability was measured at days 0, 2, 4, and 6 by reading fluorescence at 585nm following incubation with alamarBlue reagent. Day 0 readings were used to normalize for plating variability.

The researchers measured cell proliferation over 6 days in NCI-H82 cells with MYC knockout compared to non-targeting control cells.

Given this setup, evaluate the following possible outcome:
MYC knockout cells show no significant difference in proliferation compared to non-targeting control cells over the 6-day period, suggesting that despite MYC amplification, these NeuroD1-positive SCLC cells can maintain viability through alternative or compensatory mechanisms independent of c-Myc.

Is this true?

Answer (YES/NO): NO